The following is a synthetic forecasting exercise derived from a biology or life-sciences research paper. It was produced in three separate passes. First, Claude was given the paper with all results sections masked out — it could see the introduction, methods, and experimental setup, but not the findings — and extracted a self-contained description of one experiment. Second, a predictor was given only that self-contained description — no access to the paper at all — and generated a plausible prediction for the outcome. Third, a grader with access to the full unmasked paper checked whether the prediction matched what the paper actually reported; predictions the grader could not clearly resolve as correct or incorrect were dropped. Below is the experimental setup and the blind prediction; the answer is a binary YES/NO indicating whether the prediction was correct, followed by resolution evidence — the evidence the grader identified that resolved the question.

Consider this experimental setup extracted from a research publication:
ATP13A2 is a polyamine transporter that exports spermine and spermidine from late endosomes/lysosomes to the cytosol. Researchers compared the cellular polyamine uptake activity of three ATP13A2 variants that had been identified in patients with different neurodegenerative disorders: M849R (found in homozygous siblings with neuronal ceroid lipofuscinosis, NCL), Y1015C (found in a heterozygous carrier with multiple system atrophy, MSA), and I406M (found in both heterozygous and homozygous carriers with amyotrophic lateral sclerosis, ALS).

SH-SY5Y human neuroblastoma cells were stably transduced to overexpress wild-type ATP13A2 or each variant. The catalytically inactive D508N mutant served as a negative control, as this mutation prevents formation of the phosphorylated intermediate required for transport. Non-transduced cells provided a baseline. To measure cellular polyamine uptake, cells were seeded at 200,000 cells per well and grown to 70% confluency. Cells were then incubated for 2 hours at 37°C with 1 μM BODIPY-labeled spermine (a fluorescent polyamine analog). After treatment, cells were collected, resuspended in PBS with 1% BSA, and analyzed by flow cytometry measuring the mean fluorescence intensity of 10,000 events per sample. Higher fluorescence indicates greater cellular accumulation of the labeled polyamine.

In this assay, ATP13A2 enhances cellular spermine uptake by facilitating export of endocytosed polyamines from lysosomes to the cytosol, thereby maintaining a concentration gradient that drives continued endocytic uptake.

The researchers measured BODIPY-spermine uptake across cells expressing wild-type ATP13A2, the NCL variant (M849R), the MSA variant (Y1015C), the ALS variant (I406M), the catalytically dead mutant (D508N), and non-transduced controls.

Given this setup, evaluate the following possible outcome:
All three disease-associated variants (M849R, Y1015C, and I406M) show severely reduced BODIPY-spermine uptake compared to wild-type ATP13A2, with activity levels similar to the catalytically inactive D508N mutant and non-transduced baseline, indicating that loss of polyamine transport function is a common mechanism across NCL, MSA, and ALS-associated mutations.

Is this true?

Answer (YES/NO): NO